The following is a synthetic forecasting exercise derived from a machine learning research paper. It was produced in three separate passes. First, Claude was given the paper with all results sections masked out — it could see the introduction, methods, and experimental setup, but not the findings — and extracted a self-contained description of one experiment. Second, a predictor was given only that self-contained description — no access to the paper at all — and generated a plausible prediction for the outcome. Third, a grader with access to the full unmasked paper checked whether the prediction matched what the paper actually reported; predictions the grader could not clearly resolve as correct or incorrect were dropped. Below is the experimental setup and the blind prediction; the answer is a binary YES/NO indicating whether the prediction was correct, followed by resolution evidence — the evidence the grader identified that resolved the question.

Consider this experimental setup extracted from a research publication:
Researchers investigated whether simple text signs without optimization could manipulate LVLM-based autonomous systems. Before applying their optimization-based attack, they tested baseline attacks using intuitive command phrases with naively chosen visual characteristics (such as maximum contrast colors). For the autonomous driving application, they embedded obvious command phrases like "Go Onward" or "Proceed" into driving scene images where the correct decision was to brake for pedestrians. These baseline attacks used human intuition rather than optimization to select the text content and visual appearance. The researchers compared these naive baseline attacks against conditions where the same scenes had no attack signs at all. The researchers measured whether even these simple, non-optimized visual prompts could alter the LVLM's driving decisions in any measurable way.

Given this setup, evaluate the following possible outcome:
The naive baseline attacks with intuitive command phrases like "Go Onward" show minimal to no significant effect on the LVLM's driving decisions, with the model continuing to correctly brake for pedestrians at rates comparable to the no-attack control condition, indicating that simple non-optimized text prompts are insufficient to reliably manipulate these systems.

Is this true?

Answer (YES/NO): YES